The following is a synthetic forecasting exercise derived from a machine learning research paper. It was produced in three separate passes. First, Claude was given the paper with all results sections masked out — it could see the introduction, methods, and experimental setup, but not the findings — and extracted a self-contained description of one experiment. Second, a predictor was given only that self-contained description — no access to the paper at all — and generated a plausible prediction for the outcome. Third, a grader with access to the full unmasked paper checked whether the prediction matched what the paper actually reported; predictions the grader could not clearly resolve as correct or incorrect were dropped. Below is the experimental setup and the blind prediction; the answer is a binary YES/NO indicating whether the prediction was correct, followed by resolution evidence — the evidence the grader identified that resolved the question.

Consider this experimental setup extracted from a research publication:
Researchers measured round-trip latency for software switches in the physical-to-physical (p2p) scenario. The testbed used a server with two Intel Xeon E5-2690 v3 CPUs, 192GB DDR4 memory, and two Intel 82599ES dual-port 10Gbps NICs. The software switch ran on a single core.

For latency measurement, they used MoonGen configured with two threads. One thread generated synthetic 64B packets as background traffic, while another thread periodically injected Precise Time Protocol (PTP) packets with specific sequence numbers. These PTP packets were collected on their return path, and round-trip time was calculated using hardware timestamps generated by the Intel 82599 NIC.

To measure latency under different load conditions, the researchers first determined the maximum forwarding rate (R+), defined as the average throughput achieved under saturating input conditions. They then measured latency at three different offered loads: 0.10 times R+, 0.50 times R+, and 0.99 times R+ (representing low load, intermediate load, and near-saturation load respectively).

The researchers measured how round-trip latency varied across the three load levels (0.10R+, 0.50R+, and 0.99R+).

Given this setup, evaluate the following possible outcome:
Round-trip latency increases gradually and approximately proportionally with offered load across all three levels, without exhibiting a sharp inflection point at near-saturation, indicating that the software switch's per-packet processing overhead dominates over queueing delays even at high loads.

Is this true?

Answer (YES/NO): NO